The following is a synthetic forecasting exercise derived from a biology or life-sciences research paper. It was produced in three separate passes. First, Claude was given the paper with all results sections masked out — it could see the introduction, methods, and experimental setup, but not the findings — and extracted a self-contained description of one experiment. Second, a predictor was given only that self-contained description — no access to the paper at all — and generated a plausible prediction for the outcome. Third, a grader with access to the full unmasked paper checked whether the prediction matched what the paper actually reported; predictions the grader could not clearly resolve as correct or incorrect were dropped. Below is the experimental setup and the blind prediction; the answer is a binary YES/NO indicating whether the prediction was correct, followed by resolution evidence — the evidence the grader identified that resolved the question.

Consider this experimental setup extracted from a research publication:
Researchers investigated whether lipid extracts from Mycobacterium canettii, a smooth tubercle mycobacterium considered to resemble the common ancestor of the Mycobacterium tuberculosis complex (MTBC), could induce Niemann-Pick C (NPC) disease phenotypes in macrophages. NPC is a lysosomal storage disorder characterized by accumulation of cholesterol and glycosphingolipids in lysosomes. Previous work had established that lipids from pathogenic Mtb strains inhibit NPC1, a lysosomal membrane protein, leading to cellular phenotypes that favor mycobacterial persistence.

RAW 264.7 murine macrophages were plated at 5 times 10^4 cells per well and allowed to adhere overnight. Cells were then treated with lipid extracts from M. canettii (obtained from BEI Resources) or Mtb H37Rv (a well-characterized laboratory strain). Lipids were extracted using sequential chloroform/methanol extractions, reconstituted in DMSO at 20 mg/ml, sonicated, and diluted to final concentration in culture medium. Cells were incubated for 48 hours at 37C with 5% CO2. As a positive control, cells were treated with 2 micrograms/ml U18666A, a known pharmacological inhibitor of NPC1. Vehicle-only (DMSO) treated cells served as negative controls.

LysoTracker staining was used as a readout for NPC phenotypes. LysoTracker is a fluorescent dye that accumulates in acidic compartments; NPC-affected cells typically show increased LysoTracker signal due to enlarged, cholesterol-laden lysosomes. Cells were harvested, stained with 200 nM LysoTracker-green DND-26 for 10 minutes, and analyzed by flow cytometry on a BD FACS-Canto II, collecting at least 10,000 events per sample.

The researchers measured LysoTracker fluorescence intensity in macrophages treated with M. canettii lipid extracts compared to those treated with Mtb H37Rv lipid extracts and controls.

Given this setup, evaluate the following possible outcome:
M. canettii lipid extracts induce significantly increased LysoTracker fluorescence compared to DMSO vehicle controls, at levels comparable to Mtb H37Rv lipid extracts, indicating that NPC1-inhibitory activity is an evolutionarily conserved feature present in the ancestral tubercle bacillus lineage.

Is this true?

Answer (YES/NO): NO